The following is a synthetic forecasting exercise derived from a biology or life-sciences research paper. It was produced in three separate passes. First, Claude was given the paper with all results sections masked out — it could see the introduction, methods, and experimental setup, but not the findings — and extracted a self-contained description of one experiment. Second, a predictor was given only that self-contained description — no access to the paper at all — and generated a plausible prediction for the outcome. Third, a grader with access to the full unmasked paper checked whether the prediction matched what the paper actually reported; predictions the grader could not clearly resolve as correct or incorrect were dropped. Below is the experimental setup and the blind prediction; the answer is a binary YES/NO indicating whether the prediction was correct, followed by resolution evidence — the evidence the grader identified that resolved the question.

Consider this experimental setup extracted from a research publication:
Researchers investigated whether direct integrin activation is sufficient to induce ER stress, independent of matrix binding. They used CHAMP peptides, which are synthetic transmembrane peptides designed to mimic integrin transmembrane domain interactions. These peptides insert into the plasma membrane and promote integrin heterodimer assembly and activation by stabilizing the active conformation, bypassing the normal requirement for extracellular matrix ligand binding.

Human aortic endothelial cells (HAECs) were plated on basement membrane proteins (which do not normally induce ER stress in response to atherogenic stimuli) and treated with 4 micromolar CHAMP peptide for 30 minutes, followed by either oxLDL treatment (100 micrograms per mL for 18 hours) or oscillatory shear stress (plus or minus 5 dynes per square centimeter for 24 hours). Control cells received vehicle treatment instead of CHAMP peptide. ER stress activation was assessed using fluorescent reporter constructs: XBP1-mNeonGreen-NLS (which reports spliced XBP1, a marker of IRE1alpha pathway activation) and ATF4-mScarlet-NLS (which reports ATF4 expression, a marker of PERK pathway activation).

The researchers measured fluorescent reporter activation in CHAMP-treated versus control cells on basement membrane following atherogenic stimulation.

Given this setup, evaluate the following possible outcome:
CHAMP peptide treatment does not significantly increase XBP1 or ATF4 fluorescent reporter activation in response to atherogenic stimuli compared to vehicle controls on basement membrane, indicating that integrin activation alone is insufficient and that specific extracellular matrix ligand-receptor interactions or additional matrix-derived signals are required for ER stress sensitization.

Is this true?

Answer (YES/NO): NO